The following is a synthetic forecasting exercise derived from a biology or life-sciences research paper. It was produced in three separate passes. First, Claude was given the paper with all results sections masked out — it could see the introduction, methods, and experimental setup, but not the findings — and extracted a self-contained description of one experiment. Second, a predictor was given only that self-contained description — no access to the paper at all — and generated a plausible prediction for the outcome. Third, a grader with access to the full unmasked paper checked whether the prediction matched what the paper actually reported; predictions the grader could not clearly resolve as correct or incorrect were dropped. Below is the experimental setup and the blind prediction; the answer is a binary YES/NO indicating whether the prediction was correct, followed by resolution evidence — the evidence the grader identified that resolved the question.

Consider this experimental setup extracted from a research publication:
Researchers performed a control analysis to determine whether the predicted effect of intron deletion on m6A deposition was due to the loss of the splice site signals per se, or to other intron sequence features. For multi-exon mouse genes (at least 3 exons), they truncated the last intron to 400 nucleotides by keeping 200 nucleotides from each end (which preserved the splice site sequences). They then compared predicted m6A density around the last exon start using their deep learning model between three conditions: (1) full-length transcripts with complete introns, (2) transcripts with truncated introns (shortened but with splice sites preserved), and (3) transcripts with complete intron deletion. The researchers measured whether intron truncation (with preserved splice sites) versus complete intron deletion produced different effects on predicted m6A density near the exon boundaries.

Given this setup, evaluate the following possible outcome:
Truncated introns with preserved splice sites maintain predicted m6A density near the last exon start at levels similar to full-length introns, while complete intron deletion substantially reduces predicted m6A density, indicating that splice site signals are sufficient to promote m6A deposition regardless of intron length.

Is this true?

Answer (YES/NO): NO